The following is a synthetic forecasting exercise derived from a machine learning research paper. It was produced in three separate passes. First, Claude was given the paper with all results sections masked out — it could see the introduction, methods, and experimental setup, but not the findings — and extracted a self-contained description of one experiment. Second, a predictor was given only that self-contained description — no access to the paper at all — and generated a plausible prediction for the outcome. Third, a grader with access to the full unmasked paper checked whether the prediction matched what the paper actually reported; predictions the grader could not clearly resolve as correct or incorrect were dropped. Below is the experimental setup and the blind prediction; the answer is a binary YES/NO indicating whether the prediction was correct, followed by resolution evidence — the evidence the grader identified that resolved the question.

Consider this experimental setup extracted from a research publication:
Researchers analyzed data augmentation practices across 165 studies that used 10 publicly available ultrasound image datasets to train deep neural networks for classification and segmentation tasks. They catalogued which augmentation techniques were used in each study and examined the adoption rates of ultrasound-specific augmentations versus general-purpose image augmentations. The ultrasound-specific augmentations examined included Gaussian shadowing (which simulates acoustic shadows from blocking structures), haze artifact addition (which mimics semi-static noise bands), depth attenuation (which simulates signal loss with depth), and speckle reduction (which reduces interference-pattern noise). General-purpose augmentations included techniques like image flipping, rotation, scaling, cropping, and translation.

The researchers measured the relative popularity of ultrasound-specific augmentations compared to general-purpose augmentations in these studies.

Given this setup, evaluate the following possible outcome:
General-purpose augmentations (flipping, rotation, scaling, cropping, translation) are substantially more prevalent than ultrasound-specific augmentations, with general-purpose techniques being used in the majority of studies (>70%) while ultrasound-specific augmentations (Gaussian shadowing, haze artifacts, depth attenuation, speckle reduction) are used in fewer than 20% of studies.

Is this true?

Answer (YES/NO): NO